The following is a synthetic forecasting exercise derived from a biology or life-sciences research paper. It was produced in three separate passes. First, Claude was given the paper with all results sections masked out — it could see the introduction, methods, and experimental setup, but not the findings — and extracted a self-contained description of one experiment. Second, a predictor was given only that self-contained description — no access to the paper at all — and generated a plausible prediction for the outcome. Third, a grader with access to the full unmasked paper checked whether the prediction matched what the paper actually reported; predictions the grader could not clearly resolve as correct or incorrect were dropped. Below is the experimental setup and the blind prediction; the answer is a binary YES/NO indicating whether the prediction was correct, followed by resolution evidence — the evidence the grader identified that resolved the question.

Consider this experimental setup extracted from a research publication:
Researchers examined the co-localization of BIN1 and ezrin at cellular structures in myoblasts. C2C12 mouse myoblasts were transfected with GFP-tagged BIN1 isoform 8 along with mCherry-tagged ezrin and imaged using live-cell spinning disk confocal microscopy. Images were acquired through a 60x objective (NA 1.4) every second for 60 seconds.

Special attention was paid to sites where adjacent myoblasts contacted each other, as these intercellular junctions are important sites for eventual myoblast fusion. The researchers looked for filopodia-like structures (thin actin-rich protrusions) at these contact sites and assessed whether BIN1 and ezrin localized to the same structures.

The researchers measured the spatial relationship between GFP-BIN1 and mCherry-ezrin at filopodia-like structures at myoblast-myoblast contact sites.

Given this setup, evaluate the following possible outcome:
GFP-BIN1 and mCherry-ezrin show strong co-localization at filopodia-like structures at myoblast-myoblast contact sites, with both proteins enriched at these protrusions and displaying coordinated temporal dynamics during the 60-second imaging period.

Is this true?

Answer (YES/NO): YES